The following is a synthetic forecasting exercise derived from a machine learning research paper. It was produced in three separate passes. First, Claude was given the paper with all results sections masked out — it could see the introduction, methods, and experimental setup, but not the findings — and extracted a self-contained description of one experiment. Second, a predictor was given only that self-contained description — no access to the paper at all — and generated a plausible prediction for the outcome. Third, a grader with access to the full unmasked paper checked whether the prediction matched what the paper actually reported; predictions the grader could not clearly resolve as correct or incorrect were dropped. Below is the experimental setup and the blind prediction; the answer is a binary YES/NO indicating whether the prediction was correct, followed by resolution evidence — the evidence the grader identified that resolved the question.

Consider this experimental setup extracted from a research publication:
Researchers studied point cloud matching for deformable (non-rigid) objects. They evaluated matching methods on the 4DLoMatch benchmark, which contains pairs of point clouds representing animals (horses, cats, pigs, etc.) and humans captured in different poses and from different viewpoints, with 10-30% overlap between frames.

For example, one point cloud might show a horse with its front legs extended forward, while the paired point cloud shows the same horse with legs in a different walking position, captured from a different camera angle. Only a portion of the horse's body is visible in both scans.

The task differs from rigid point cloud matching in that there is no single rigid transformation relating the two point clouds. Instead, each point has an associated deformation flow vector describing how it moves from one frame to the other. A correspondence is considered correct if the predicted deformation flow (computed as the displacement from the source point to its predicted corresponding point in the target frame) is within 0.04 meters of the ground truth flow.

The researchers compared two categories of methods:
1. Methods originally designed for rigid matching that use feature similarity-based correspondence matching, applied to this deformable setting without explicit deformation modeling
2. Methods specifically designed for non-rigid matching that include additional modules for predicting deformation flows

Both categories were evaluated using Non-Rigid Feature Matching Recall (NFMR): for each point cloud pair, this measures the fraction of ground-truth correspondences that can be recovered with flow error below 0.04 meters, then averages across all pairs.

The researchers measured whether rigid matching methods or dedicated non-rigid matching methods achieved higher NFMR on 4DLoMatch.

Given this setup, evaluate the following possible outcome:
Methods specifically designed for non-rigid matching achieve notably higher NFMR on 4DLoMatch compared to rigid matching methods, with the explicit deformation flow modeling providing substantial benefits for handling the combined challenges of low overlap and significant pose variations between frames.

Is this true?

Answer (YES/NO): NO